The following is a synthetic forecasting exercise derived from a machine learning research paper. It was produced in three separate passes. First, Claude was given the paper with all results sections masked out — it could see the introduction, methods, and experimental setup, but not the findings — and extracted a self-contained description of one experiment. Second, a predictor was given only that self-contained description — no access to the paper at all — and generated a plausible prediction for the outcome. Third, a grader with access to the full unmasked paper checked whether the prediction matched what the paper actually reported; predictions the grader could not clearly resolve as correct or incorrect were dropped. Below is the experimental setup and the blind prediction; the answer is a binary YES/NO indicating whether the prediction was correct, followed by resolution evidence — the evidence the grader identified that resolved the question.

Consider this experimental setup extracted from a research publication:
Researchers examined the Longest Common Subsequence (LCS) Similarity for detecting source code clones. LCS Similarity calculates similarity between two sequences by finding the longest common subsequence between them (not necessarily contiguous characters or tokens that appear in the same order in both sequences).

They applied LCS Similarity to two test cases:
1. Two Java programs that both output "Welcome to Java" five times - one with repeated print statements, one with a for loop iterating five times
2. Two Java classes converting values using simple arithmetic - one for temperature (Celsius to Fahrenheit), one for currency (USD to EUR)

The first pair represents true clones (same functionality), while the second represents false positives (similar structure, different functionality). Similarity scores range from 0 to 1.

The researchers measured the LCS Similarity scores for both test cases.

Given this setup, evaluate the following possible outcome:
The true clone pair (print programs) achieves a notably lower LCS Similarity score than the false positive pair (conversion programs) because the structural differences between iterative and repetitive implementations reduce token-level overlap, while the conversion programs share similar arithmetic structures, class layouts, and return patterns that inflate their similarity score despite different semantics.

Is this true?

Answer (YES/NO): YES